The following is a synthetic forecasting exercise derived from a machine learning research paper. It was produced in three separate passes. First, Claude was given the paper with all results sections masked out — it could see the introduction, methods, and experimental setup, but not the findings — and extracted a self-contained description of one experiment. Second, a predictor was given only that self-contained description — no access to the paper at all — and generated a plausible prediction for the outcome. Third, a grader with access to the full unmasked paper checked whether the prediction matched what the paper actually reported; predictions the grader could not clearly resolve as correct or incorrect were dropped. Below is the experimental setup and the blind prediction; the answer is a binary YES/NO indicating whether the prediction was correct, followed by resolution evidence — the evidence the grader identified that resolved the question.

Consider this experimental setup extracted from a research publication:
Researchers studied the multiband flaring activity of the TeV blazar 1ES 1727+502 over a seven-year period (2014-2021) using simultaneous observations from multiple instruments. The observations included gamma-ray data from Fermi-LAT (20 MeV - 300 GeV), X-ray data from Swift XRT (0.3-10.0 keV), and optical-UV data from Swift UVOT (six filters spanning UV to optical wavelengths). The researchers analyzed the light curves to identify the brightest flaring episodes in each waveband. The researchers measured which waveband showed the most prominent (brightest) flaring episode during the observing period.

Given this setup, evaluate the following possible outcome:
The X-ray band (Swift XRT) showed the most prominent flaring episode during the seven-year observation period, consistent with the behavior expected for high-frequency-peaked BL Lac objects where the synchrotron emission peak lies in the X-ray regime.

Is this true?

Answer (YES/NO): YES